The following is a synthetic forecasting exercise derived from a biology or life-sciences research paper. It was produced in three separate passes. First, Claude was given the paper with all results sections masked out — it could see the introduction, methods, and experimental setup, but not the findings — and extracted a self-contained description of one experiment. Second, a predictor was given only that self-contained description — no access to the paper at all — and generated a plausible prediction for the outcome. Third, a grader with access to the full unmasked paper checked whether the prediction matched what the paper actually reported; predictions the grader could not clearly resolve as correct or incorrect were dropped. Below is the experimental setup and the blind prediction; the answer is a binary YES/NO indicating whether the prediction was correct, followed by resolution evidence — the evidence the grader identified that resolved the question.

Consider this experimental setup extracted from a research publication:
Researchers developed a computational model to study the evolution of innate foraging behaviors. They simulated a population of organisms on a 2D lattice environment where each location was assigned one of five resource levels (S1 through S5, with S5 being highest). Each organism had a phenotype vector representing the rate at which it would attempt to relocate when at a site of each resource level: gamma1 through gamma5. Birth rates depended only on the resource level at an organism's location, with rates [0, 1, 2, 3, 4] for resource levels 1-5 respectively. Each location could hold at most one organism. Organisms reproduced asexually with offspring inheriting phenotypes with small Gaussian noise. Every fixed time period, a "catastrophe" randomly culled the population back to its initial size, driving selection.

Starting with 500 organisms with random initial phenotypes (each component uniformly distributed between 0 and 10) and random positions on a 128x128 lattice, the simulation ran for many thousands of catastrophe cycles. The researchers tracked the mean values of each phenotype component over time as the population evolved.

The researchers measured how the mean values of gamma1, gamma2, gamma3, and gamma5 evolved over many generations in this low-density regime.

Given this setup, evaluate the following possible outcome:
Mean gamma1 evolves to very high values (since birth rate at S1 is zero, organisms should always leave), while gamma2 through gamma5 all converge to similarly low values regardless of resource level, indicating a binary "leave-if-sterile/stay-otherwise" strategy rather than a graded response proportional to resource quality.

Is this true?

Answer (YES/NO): NO